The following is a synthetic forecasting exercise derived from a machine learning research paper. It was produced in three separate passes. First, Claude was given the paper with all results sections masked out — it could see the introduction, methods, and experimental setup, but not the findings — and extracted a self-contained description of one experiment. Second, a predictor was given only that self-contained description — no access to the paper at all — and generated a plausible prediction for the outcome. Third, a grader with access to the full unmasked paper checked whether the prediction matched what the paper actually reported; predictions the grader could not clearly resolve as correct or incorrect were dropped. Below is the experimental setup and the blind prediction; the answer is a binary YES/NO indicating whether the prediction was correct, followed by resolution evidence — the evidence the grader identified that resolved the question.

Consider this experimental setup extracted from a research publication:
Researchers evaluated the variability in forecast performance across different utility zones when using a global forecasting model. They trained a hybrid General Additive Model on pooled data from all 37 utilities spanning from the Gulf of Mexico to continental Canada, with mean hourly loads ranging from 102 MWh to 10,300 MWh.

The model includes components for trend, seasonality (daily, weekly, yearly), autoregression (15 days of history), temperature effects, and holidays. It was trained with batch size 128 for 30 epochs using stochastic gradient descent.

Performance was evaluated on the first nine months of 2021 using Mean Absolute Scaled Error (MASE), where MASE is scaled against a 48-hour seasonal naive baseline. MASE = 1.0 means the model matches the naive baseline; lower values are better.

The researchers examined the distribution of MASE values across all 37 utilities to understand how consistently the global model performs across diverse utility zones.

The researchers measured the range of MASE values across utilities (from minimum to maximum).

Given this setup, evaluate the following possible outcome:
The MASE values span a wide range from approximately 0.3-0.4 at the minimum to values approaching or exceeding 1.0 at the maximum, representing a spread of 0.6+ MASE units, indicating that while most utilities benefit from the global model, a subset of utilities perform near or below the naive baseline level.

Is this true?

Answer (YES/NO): YES